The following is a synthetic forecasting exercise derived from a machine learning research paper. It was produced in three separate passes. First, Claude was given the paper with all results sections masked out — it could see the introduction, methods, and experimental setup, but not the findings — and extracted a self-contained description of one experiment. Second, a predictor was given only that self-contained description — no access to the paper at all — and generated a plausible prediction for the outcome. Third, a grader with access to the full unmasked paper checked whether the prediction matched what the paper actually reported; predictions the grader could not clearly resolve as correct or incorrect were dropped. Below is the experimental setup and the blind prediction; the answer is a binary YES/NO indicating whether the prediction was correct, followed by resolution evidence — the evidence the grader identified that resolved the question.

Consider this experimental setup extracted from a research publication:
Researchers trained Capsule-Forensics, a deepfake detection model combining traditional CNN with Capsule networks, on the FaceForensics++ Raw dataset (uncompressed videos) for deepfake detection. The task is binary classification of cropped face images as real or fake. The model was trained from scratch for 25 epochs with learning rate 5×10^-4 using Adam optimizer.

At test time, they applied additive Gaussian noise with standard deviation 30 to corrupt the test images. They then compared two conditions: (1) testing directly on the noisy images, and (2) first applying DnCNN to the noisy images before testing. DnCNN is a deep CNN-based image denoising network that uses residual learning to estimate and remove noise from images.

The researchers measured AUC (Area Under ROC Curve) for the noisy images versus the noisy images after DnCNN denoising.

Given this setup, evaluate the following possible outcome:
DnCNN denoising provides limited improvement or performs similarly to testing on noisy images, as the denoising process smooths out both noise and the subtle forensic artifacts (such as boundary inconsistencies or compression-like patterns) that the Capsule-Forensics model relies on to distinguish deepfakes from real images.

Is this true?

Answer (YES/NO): NO